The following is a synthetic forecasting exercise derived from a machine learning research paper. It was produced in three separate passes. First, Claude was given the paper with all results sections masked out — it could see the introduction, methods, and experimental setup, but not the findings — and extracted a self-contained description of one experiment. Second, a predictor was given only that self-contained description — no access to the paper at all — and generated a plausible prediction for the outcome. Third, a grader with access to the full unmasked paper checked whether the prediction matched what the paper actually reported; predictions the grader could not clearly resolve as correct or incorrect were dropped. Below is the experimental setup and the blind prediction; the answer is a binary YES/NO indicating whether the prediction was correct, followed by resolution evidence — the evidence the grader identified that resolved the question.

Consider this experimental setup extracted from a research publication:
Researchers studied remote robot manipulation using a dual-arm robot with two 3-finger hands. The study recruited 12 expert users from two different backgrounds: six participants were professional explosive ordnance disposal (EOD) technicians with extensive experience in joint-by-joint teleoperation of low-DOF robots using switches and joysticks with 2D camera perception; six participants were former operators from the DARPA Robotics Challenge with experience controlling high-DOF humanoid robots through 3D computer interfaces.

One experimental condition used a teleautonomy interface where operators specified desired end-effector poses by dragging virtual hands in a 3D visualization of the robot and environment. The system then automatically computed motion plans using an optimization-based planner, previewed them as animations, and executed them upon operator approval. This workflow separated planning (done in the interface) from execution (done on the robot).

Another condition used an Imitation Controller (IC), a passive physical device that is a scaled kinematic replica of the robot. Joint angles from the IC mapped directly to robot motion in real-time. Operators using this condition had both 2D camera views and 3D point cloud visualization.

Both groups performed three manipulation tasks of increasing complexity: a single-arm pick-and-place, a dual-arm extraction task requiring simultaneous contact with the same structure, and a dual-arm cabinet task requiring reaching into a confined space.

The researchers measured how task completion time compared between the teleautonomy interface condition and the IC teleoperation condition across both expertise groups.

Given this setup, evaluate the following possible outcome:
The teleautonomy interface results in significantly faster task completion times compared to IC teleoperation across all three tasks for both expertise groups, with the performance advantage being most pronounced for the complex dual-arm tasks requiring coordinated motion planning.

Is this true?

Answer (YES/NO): NO